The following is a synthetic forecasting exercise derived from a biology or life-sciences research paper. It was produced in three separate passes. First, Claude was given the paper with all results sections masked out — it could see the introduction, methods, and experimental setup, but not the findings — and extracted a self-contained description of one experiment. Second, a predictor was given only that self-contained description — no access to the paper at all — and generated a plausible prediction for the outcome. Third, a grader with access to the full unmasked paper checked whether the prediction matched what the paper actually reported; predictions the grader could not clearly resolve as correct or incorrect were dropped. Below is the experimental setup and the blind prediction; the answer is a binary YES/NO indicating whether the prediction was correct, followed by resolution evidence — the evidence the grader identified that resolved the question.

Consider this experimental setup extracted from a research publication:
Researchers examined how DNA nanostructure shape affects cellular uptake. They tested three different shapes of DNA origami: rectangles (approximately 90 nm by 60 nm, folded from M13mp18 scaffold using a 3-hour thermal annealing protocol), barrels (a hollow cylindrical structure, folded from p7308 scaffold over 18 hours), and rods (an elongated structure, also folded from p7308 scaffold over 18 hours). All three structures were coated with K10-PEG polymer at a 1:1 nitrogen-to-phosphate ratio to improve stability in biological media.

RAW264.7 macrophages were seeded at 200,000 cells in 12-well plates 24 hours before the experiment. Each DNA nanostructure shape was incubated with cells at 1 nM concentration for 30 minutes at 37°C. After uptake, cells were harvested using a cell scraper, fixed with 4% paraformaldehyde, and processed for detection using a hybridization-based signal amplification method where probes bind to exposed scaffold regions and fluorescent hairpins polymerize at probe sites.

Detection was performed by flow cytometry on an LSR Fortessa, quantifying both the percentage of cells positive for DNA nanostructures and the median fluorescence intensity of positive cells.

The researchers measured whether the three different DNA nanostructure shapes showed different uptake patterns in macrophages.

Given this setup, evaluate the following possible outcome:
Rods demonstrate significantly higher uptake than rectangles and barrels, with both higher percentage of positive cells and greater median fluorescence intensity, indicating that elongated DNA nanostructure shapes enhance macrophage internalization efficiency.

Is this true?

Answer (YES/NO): NO